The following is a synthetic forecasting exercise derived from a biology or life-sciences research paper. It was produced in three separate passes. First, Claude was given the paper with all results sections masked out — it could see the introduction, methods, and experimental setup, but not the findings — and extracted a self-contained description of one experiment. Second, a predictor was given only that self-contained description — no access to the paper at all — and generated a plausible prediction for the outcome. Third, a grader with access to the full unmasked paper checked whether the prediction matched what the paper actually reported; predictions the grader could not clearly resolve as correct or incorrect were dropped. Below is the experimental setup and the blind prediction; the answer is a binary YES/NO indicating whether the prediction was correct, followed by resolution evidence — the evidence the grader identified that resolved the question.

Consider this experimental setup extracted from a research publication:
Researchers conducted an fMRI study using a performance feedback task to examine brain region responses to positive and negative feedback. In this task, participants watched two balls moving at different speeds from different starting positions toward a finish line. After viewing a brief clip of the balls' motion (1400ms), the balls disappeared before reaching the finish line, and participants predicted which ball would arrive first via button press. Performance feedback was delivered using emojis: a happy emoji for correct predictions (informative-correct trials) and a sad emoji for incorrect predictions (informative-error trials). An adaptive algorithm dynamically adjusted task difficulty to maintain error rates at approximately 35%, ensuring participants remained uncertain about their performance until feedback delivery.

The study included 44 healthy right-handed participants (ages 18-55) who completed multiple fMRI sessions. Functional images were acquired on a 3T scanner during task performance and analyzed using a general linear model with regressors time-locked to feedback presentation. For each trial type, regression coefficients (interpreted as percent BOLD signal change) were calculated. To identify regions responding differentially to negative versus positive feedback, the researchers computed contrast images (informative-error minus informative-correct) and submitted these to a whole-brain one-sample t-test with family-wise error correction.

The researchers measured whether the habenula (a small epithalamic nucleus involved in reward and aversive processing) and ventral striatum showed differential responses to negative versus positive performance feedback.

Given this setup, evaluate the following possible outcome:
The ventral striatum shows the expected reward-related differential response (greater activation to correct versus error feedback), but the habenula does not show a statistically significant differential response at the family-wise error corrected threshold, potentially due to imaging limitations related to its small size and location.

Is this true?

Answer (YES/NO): NO